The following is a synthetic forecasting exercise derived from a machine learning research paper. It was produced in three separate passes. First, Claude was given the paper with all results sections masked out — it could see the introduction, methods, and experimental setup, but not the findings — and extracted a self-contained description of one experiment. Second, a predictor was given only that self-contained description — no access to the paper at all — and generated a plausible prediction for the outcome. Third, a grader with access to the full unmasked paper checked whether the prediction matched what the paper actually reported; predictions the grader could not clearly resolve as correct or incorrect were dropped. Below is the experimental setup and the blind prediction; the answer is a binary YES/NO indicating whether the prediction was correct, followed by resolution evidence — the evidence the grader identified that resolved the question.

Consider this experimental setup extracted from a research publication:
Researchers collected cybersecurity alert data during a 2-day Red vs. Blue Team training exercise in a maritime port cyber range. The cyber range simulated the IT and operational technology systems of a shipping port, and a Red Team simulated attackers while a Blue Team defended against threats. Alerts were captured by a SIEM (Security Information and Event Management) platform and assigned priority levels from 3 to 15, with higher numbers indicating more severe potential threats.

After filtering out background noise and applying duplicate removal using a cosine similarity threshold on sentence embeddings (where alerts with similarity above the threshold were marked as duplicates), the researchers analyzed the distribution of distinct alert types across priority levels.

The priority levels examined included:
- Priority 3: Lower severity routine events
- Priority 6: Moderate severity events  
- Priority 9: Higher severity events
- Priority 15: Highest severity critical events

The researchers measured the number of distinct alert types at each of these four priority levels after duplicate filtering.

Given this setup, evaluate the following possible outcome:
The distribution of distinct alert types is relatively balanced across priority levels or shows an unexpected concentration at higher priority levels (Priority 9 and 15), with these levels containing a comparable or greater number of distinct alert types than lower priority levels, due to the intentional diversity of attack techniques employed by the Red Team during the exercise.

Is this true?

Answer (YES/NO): NO